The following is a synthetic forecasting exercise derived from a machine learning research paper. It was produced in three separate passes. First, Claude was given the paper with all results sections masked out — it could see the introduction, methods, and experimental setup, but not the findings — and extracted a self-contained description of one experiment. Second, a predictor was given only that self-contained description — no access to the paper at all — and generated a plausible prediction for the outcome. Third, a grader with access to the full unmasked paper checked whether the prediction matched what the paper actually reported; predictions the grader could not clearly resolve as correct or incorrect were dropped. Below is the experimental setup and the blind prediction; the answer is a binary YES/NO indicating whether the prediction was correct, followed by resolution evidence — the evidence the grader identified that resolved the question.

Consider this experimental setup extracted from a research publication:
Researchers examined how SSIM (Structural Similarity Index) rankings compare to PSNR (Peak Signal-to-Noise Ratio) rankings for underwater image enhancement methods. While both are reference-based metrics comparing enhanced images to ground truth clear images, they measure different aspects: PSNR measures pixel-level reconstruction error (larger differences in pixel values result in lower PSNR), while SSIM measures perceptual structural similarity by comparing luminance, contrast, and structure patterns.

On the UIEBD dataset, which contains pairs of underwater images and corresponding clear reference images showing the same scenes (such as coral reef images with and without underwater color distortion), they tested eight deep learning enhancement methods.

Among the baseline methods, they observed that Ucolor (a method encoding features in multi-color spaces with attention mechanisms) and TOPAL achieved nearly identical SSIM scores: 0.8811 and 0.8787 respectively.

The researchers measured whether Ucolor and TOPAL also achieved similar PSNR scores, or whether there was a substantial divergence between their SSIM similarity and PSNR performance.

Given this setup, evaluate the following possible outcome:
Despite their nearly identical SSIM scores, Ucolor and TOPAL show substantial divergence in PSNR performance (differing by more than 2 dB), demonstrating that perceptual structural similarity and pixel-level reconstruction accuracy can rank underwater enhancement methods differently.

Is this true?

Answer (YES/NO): NO